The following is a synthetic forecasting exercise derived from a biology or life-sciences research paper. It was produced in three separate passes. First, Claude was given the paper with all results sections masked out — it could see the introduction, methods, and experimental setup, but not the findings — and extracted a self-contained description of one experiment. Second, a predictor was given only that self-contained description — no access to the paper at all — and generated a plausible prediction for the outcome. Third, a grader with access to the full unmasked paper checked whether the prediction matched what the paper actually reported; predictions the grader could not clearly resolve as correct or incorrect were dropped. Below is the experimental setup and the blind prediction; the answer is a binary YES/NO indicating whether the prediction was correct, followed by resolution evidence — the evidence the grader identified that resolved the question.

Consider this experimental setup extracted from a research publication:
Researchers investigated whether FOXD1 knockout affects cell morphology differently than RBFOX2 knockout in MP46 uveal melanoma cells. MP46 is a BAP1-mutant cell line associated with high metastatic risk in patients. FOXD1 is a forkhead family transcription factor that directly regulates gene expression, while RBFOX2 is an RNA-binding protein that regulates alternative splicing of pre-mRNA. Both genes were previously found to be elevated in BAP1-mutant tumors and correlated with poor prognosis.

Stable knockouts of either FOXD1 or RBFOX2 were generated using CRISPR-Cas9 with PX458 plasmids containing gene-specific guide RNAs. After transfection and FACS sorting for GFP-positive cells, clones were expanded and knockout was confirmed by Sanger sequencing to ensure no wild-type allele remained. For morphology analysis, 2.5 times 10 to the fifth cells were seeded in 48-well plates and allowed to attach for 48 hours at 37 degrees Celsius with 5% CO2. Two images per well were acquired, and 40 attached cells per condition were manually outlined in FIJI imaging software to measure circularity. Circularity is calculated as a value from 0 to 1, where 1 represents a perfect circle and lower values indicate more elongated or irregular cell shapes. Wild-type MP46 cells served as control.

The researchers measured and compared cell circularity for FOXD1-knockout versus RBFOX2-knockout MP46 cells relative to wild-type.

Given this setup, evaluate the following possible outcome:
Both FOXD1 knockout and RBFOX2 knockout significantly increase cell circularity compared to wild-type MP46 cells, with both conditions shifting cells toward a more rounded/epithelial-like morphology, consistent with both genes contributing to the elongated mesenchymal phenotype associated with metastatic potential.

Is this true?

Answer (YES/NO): NO